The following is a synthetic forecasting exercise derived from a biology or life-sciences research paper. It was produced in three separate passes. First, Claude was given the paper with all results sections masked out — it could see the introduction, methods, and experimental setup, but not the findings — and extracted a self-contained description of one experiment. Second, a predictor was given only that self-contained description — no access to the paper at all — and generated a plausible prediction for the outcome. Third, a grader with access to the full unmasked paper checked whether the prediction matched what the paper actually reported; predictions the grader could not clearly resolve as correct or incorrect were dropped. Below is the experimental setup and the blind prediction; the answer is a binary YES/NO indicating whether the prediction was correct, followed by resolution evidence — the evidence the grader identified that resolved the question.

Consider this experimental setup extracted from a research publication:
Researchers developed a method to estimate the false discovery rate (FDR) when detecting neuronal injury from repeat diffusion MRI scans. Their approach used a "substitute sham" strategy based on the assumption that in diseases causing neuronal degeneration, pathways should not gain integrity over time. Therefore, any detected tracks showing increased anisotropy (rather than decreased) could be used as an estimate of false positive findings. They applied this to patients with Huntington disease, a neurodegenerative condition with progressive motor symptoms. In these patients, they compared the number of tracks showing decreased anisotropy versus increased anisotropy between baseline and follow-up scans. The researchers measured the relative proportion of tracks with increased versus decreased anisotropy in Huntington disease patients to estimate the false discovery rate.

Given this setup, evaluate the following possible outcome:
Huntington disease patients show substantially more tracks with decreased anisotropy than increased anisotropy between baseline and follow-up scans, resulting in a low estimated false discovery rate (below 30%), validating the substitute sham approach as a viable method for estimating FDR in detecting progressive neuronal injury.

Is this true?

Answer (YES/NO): YES